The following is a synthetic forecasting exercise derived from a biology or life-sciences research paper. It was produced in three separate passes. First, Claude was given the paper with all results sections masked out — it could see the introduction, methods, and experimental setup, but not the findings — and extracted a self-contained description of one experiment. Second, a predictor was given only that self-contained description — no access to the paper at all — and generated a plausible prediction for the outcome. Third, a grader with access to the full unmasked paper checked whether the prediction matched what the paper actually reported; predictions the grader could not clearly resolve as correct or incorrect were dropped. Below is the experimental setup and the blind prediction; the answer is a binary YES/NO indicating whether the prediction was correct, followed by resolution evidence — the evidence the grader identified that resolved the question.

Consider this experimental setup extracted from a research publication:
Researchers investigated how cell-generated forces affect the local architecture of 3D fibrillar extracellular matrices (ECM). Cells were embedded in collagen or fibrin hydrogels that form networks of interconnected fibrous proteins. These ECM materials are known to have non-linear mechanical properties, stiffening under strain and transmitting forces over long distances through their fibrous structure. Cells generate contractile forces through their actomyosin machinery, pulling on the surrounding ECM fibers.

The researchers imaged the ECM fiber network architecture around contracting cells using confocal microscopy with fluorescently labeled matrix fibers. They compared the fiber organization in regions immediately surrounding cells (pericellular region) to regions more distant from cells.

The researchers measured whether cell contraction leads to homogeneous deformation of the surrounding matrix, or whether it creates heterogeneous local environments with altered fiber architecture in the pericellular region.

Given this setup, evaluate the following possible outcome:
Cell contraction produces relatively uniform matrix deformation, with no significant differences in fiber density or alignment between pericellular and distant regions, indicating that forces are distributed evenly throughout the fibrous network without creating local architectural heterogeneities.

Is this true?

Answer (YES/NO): NO